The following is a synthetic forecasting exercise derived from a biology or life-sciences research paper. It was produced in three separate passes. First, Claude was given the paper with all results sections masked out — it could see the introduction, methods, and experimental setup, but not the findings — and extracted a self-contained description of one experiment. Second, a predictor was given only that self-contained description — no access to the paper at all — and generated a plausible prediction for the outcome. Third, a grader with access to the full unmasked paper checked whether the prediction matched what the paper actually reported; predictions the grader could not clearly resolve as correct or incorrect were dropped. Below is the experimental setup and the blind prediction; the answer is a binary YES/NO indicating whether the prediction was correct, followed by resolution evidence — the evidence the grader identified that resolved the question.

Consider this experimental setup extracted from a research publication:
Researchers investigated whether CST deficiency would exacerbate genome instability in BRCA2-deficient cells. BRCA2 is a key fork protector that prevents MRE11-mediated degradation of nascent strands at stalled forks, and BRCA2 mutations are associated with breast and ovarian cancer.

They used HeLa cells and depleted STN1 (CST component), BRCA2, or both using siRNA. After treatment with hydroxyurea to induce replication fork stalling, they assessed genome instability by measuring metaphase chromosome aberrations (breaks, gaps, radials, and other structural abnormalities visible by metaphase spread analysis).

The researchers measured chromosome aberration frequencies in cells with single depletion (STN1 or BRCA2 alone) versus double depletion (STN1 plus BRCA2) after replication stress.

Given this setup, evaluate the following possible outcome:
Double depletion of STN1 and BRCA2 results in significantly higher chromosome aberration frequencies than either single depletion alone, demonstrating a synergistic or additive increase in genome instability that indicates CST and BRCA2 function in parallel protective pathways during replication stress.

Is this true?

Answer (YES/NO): YES